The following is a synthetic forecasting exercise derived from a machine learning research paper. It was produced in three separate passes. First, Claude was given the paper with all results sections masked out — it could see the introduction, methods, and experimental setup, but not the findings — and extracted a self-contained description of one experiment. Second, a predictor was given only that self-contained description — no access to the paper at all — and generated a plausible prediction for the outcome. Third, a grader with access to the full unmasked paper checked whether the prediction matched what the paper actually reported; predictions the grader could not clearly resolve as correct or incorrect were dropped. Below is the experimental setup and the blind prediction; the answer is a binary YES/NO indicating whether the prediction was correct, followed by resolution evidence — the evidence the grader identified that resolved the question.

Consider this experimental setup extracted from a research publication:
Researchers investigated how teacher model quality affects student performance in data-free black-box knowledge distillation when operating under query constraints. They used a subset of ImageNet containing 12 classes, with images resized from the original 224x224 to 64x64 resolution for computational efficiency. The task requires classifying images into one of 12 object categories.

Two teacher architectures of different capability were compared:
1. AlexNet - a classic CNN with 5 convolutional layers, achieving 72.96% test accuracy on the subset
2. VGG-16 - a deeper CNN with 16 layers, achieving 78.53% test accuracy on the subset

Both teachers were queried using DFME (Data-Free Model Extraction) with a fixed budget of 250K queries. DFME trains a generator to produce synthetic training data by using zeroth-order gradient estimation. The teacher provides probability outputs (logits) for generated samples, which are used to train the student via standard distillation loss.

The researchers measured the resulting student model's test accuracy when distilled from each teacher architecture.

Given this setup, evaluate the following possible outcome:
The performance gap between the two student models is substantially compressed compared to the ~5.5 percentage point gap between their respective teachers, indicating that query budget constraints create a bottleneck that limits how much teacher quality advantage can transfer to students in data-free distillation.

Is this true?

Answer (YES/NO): YES